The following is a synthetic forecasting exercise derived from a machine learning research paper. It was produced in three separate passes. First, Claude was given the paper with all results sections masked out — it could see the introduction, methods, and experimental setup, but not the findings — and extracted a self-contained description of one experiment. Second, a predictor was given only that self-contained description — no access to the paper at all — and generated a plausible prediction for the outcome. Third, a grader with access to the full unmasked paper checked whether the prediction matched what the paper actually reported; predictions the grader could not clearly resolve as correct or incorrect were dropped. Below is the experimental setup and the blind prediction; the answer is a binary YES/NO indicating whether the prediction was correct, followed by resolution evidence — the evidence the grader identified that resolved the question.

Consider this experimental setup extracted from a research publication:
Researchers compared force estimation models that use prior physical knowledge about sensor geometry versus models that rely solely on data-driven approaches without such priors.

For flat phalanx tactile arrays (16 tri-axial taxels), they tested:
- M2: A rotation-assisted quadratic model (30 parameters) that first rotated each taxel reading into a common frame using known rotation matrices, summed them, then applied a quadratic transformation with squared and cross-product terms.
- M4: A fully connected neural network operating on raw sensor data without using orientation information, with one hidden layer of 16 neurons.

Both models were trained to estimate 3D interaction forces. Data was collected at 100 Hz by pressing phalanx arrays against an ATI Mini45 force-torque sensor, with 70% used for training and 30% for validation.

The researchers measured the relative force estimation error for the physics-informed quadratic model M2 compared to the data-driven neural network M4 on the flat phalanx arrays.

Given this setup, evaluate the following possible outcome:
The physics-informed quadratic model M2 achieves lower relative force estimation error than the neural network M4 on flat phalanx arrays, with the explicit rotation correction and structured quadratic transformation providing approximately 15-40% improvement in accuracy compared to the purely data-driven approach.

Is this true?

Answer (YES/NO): NO